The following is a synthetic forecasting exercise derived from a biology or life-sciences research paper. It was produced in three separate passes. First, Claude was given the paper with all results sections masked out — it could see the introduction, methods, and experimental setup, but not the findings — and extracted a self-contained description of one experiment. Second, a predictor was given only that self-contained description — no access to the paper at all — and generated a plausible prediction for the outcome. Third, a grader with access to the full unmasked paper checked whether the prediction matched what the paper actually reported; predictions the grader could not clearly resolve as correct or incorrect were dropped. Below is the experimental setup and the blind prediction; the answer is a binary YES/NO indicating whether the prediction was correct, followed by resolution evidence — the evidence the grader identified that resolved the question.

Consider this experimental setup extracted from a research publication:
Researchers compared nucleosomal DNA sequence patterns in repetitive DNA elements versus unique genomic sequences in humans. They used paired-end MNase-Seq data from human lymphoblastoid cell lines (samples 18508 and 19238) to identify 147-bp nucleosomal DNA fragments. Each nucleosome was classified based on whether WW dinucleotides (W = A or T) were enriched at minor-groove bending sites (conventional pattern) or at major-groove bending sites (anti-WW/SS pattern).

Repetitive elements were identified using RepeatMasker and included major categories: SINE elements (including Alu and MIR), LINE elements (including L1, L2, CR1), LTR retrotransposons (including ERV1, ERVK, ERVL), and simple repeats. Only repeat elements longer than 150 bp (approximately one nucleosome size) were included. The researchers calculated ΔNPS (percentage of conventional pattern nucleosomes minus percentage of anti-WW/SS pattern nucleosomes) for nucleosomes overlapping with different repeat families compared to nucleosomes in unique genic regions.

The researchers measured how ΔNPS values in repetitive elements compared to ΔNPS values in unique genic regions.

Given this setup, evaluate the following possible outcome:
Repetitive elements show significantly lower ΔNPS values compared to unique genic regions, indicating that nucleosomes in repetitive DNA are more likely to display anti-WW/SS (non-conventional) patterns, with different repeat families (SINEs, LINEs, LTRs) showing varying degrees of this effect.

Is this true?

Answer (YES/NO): NO